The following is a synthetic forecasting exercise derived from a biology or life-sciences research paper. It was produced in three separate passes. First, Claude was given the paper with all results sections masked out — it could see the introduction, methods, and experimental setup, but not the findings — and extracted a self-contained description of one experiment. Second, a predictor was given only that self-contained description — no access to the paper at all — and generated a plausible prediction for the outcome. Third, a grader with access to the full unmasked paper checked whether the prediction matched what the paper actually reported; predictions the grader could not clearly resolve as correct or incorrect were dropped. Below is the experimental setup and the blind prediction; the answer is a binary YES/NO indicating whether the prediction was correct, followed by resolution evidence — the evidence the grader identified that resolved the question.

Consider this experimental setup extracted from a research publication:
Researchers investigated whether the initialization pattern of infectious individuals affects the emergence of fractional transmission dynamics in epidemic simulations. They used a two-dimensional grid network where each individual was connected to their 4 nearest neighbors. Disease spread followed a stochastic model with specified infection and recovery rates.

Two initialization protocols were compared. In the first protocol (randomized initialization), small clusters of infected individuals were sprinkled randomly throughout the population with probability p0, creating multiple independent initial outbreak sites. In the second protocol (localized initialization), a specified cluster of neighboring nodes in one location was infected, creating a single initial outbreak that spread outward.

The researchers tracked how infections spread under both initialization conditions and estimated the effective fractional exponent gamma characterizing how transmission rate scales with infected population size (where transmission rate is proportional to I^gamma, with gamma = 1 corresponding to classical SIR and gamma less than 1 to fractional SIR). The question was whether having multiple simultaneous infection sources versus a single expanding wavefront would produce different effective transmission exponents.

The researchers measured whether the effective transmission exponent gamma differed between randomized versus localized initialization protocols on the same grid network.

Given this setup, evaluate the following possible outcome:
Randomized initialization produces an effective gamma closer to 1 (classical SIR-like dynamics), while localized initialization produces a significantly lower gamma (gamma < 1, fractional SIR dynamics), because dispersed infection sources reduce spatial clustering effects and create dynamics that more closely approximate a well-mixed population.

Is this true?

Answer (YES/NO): NO